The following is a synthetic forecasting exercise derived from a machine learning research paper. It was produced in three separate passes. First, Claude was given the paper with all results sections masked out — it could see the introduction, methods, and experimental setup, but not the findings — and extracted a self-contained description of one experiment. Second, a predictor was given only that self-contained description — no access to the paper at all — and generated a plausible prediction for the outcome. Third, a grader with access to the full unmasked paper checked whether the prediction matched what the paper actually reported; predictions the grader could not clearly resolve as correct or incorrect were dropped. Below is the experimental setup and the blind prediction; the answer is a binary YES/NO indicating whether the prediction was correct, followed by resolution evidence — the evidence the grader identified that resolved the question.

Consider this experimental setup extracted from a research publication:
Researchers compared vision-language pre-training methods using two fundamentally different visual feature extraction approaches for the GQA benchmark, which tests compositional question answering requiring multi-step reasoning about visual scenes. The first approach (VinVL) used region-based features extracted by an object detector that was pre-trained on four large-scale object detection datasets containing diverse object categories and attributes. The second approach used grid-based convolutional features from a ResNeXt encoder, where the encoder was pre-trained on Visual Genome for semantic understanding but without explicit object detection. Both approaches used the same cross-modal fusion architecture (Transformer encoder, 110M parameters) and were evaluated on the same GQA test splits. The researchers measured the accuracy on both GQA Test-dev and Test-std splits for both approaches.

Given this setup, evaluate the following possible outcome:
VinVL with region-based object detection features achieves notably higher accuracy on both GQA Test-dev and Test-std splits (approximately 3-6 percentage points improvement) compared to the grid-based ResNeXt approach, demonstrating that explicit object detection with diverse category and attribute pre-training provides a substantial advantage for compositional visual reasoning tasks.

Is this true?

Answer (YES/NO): NO